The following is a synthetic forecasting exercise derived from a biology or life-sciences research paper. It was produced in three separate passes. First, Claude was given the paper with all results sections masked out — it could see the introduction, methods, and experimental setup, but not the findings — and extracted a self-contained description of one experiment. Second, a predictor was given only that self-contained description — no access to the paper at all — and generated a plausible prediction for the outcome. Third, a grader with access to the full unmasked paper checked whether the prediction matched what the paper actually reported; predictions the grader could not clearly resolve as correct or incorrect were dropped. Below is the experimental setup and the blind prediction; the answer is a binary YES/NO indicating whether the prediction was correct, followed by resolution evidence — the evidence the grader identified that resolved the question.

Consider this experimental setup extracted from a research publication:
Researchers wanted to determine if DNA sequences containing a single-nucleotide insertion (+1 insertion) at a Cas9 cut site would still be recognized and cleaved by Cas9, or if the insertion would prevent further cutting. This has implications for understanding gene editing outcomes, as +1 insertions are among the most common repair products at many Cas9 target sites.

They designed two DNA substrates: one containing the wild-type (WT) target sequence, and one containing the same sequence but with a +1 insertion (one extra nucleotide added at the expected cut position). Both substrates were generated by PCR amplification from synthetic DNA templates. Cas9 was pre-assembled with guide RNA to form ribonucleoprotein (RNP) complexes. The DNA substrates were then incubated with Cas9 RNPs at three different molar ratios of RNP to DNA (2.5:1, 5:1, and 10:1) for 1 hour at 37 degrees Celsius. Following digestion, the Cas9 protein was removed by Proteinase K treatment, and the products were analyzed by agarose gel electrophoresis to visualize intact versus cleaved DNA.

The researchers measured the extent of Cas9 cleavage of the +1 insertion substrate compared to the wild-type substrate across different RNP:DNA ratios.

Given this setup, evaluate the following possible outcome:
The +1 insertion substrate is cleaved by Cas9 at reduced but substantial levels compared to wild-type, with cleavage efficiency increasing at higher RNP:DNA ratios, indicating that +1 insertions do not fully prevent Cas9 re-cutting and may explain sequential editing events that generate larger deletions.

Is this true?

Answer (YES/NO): NO